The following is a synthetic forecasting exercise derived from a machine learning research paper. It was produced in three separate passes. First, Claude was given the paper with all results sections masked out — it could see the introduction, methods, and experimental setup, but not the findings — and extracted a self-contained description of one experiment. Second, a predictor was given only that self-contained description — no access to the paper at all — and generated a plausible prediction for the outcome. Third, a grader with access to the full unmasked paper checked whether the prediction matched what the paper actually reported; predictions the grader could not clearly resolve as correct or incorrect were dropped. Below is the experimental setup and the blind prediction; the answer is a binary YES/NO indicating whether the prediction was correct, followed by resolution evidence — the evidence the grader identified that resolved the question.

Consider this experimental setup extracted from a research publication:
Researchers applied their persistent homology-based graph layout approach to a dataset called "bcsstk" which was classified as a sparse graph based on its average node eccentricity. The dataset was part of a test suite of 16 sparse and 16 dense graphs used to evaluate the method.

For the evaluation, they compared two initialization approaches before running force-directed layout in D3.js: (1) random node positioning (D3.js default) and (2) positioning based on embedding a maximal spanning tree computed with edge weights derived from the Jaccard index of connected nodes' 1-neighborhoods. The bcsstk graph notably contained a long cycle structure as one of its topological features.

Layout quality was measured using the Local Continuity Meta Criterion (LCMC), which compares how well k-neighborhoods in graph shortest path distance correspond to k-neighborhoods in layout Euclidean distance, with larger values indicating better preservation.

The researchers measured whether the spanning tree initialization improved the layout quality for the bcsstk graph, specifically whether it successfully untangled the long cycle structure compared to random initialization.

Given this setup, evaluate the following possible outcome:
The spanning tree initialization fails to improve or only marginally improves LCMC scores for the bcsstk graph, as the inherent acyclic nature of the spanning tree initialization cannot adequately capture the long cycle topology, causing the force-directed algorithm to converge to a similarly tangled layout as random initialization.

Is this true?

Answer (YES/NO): YES